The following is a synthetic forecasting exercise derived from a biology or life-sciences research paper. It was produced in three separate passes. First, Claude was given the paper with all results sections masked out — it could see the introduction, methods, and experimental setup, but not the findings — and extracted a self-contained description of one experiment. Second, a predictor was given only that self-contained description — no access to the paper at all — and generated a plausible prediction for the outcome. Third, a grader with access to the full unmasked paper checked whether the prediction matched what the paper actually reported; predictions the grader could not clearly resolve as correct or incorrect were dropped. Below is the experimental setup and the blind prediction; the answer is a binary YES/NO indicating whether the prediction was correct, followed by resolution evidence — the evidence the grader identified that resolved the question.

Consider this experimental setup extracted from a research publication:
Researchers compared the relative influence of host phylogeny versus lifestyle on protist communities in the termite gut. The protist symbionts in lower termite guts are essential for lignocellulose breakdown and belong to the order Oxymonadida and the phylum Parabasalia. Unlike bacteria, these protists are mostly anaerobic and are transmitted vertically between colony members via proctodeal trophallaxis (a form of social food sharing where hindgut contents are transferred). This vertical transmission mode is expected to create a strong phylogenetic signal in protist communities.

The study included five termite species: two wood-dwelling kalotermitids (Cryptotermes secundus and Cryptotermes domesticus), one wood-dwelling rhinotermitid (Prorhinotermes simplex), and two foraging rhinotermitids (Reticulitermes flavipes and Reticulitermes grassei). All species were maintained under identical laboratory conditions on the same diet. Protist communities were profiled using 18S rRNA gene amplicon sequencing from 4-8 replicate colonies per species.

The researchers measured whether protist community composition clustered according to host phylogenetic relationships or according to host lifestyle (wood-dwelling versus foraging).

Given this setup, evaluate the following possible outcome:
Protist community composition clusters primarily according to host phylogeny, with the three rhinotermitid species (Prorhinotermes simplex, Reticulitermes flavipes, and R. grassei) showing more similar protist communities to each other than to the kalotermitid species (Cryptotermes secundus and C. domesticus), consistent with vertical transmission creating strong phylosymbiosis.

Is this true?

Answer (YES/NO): YES